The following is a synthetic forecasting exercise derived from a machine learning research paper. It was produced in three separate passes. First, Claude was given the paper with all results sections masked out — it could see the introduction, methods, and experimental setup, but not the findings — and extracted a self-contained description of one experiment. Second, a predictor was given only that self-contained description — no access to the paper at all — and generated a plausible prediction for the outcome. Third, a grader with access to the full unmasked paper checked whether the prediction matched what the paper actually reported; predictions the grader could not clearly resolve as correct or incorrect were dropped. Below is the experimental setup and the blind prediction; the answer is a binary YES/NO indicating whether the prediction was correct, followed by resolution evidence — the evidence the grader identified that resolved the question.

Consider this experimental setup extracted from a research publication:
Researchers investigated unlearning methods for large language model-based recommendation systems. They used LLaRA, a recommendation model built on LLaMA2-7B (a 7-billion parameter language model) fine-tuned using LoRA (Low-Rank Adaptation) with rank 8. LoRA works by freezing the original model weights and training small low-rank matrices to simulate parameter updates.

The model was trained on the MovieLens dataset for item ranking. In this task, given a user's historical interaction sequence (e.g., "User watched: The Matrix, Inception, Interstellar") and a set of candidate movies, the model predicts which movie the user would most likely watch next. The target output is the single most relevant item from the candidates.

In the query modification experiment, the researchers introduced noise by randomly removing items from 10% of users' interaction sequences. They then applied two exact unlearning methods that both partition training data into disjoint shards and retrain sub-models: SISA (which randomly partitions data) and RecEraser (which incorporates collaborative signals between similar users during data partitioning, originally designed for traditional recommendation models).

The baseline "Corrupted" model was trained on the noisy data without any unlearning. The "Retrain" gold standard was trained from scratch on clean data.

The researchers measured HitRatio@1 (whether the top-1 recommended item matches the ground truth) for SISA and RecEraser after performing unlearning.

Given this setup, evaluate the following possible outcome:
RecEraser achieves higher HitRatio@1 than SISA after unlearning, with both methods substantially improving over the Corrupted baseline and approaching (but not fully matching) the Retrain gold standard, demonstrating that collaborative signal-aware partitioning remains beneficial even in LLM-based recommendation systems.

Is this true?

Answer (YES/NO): NO